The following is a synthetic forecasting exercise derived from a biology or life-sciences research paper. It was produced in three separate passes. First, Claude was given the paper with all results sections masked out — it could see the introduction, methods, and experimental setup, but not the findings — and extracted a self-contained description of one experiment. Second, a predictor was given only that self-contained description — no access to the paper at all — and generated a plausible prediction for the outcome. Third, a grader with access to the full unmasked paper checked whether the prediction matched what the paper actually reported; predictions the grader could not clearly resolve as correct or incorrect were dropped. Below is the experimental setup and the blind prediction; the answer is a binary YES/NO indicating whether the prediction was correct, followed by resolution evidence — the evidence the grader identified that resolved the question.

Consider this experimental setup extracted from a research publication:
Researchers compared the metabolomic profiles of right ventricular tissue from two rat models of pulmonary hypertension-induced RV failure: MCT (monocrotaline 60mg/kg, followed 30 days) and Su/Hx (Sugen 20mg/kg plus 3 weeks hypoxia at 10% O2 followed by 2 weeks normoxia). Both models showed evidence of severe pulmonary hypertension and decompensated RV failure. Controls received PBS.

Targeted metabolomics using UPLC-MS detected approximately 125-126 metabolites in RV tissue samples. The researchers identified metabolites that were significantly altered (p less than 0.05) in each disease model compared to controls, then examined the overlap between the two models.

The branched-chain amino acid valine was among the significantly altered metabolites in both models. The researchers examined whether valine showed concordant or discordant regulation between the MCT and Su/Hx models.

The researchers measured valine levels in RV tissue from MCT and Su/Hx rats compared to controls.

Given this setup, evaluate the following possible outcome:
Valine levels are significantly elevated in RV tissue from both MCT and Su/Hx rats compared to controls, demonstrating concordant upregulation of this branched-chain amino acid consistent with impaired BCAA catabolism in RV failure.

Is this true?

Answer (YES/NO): NO